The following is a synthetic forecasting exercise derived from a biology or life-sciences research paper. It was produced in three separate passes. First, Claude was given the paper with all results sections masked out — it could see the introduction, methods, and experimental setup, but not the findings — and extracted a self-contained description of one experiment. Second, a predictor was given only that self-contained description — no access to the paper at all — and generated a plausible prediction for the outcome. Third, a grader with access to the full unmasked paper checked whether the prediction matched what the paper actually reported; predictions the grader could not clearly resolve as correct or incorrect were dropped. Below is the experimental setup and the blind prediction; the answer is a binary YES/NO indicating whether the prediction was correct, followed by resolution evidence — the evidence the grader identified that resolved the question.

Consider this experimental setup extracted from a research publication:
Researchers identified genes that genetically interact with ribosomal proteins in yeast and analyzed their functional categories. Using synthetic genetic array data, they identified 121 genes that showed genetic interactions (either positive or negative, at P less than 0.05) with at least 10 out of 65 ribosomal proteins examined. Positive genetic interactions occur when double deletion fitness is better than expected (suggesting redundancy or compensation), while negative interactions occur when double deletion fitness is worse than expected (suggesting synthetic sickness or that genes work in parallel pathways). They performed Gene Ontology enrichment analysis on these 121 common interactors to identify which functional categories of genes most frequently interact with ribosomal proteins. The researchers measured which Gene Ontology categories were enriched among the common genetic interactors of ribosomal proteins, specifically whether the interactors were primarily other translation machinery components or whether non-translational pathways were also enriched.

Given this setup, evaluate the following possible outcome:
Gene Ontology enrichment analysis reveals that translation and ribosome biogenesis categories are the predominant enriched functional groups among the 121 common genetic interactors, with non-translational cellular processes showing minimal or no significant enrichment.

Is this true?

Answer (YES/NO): NO